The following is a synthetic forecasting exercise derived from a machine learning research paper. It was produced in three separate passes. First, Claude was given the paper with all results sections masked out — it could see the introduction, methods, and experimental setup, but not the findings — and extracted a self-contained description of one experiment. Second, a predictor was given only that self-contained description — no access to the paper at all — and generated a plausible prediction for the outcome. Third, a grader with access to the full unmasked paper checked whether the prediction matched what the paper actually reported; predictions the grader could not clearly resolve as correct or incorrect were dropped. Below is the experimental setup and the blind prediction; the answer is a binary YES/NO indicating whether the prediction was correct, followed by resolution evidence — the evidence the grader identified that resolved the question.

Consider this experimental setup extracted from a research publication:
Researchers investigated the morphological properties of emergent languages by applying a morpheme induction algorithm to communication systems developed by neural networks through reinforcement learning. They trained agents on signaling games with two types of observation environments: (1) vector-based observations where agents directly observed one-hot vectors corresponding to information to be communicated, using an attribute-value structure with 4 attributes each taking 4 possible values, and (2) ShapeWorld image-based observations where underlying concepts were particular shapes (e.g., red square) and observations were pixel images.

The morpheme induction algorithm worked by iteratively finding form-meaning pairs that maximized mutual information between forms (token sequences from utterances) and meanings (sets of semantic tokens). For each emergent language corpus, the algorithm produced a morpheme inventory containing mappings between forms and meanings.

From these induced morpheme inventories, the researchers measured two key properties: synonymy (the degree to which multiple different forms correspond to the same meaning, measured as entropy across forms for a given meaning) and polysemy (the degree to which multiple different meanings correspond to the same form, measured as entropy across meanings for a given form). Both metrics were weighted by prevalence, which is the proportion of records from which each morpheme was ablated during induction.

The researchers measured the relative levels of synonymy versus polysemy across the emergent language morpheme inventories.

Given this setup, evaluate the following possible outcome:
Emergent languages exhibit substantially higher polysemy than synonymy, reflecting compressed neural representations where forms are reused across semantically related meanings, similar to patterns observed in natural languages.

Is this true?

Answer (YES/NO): NO